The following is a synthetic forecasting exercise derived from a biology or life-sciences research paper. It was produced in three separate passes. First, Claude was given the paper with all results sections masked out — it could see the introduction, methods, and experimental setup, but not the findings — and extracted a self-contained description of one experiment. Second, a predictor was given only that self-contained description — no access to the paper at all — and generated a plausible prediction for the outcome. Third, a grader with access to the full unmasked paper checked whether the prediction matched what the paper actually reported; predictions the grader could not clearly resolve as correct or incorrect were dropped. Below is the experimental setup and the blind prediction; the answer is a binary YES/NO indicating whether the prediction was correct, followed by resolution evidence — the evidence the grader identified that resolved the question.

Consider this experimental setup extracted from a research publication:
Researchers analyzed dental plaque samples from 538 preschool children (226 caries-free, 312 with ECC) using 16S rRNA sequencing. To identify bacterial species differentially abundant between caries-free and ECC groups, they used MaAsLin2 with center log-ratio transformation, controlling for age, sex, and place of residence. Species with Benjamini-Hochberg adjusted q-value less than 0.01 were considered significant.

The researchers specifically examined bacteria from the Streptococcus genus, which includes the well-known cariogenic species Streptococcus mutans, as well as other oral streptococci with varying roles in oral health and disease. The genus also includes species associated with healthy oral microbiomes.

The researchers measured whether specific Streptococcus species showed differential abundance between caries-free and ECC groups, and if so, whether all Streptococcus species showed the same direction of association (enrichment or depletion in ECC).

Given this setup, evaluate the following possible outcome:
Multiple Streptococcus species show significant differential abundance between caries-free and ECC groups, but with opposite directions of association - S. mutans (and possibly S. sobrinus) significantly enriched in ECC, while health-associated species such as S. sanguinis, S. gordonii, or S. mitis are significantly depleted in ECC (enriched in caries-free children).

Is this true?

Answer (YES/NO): NO